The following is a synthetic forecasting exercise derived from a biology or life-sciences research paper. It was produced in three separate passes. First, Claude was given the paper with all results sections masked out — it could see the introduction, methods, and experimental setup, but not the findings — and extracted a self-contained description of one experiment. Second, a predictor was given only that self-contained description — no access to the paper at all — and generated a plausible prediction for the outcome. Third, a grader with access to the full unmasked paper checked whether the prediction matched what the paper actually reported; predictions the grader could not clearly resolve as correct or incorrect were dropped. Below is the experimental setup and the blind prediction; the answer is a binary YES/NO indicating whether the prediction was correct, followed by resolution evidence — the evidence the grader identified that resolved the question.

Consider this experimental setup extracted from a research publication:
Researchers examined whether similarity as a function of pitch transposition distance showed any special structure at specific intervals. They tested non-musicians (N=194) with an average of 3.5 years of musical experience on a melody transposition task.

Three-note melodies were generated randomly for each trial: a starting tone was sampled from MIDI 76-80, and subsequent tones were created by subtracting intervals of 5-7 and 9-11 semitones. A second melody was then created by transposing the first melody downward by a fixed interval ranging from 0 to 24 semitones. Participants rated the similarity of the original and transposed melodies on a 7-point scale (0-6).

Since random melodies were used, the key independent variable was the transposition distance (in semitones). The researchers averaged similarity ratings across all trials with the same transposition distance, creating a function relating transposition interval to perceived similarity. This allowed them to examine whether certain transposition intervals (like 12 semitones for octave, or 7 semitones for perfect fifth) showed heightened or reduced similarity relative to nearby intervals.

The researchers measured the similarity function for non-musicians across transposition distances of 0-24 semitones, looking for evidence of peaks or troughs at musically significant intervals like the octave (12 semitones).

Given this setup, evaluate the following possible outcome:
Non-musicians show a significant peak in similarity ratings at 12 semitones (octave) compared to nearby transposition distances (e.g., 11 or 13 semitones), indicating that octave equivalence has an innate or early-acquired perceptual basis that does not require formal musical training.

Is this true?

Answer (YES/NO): YES